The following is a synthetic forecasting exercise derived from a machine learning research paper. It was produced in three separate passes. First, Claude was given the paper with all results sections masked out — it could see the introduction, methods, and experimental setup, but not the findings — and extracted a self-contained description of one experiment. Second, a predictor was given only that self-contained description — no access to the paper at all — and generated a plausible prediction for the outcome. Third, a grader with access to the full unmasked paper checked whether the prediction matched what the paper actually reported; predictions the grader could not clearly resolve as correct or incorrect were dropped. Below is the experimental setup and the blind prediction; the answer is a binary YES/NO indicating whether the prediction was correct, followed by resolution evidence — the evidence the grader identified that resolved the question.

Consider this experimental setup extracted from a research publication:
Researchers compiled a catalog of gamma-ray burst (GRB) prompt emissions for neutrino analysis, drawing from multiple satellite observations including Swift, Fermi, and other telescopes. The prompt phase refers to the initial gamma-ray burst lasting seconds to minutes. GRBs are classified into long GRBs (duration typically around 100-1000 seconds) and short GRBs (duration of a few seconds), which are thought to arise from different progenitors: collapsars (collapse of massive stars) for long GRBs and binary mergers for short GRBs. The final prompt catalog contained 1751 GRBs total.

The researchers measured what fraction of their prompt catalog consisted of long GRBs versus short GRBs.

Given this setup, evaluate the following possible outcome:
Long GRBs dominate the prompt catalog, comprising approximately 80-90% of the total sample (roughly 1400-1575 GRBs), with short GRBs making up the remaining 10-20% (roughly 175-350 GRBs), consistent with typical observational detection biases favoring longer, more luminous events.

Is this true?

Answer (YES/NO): YES